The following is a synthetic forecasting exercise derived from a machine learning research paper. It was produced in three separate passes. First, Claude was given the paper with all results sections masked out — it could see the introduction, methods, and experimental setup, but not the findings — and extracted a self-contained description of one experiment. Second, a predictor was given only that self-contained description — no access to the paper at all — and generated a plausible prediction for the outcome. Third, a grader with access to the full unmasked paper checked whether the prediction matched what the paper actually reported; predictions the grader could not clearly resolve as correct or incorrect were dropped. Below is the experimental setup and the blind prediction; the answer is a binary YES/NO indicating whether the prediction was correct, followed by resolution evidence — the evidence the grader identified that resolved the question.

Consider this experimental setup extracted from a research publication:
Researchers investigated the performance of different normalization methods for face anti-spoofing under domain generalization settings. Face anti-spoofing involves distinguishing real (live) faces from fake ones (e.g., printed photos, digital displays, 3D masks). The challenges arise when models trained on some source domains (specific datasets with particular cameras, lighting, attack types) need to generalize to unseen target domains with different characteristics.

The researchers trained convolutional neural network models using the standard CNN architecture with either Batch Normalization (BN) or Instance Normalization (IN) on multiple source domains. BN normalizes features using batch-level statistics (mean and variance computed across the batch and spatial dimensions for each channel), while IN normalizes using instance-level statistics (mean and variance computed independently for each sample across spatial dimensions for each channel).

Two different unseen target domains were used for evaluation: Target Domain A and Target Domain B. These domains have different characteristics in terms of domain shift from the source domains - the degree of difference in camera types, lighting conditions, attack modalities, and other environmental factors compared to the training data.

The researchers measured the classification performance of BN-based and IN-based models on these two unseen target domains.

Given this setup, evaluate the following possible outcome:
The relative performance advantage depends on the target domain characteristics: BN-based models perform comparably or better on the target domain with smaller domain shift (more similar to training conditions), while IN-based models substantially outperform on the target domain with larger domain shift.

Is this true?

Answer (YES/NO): YES